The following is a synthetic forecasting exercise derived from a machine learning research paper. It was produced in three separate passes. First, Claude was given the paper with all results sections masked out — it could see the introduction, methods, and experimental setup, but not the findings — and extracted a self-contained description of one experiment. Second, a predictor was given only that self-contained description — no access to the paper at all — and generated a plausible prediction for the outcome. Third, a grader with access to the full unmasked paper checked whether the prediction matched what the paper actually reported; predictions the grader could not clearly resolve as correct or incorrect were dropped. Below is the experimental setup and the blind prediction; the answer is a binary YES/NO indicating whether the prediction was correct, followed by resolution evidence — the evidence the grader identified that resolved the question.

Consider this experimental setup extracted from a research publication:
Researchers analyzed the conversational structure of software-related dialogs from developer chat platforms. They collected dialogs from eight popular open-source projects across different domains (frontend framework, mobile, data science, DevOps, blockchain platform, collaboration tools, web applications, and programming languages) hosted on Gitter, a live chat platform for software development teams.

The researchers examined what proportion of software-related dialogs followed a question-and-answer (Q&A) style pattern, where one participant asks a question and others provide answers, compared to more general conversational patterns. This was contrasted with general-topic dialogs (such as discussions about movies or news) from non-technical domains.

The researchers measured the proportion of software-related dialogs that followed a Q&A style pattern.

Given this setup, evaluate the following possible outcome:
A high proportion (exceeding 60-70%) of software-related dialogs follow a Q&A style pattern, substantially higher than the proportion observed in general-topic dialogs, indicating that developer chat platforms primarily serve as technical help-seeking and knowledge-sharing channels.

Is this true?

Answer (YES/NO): YES